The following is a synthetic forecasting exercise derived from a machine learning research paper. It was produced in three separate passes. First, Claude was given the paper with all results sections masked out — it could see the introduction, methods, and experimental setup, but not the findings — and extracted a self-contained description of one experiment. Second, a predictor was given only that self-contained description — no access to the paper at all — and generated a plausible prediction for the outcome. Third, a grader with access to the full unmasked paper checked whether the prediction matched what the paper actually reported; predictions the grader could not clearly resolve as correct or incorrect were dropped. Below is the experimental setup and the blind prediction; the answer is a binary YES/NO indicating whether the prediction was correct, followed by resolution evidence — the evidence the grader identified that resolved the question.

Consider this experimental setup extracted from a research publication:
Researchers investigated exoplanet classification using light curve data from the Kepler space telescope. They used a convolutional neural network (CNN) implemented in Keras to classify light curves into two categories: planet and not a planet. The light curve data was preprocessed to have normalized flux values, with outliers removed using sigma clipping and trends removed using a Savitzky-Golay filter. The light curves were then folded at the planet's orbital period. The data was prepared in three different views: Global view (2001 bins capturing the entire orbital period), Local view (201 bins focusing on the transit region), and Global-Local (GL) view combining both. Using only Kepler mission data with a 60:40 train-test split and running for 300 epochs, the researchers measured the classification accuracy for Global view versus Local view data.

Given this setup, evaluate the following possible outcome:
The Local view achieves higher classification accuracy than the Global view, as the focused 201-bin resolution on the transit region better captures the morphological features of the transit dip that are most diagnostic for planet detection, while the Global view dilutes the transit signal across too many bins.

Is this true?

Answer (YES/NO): YES